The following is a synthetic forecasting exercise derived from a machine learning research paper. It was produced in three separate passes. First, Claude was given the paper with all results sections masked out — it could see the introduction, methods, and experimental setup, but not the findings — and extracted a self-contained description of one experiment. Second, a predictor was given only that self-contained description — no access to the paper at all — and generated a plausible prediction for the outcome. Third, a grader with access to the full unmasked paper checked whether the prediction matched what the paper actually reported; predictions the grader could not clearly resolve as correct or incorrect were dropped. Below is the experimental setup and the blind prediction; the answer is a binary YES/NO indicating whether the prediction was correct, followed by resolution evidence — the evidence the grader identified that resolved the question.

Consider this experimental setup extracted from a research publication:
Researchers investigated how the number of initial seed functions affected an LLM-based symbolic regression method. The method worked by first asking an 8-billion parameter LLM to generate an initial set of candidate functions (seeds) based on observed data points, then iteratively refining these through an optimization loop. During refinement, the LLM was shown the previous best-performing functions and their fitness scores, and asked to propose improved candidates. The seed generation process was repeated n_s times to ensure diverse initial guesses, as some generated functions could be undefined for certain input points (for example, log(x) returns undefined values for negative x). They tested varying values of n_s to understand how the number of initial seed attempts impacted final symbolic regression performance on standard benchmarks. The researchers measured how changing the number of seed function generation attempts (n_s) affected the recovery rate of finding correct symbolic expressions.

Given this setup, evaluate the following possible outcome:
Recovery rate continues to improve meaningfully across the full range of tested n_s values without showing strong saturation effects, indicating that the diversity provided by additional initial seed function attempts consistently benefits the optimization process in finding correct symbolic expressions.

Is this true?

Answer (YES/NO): NO